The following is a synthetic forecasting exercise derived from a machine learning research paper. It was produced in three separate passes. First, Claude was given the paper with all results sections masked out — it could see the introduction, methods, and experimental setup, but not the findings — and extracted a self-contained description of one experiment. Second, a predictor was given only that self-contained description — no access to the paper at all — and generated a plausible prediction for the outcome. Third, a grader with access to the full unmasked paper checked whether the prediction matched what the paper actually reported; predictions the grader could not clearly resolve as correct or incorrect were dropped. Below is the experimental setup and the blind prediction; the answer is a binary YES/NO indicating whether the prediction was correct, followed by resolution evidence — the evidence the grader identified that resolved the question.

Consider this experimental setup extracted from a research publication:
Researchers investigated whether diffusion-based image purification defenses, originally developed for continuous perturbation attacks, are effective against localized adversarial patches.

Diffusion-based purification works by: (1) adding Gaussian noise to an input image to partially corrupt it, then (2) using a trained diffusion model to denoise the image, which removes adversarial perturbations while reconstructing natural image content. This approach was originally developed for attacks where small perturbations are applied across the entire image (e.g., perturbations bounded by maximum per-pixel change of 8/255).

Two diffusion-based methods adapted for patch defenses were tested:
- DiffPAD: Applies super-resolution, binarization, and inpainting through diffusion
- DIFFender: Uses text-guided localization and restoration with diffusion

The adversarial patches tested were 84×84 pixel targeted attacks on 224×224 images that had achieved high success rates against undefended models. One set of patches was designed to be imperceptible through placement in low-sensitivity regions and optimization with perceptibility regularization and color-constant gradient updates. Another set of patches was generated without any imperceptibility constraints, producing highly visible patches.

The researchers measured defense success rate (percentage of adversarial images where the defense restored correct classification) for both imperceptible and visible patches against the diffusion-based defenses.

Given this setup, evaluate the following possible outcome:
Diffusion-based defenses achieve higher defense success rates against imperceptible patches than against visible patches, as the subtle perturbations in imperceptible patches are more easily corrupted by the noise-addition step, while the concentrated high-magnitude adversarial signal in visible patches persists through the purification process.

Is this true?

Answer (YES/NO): NO